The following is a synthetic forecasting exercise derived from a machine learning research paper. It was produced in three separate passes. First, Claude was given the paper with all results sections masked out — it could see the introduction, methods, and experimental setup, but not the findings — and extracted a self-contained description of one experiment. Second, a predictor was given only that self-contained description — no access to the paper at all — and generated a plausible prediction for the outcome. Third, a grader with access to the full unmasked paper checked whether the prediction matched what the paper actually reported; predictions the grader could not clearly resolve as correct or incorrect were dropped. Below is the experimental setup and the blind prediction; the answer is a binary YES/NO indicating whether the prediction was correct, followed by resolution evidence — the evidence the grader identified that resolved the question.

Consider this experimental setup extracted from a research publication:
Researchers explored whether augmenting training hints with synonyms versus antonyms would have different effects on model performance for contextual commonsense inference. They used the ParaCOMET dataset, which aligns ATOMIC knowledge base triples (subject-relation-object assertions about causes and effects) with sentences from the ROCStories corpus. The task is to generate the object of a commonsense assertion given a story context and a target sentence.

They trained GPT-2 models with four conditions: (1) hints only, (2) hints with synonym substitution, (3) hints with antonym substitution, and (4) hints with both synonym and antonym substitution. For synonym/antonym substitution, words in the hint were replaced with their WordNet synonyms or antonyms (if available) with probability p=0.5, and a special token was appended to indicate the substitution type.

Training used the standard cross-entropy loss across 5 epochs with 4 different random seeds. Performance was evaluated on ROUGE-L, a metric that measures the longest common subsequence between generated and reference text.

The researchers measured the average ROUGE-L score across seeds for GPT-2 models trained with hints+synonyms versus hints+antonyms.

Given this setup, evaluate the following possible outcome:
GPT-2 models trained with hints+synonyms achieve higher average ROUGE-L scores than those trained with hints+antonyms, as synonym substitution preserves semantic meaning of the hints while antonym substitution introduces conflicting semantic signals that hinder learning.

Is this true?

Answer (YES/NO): NO